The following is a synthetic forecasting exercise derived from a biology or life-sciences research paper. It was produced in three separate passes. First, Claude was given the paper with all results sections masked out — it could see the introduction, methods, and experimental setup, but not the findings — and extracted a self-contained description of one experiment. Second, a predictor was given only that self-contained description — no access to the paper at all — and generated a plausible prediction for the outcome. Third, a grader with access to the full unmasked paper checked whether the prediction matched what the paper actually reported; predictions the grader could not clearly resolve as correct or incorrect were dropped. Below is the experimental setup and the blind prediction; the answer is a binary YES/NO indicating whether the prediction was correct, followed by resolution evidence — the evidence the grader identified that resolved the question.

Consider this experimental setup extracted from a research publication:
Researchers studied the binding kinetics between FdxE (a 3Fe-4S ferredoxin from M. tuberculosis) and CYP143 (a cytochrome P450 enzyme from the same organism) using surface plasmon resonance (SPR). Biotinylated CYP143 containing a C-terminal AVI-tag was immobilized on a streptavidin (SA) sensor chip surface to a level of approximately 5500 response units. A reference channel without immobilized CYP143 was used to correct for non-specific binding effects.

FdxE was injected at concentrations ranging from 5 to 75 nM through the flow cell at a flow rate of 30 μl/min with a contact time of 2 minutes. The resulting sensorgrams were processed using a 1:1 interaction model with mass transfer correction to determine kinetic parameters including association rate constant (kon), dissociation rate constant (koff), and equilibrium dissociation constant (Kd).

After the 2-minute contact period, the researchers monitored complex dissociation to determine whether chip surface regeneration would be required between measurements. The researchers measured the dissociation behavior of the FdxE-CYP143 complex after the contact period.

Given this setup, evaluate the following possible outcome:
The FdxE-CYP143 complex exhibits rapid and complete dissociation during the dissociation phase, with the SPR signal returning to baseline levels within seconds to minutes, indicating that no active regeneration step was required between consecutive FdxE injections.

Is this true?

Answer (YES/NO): YES